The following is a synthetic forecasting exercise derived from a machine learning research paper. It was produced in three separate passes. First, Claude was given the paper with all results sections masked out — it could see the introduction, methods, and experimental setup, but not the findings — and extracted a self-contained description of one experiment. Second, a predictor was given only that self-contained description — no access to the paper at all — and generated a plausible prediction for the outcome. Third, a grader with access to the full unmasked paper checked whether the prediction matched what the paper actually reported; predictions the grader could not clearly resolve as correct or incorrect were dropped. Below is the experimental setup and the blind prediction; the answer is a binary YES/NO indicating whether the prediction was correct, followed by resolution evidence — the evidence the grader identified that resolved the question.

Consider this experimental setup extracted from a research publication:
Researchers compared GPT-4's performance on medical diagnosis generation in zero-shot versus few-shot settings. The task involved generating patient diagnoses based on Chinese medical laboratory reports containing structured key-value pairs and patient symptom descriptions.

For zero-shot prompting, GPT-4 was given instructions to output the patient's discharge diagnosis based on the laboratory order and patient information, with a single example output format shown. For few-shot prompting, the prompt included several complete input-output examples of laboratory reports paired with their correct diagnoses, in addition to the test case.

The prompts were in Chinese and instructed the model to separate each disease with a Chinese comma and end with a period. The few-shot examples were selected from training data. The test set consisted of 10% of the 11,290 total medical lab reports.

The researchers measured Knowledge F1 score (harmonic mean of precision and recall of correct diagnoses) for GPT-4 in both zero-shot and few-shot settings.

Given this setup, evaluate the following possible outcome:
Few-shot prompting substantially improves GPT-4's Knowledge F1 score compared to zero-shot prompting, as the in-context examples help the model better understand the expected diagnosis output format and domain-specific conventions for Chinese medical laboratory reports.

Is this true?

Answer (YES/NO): NO